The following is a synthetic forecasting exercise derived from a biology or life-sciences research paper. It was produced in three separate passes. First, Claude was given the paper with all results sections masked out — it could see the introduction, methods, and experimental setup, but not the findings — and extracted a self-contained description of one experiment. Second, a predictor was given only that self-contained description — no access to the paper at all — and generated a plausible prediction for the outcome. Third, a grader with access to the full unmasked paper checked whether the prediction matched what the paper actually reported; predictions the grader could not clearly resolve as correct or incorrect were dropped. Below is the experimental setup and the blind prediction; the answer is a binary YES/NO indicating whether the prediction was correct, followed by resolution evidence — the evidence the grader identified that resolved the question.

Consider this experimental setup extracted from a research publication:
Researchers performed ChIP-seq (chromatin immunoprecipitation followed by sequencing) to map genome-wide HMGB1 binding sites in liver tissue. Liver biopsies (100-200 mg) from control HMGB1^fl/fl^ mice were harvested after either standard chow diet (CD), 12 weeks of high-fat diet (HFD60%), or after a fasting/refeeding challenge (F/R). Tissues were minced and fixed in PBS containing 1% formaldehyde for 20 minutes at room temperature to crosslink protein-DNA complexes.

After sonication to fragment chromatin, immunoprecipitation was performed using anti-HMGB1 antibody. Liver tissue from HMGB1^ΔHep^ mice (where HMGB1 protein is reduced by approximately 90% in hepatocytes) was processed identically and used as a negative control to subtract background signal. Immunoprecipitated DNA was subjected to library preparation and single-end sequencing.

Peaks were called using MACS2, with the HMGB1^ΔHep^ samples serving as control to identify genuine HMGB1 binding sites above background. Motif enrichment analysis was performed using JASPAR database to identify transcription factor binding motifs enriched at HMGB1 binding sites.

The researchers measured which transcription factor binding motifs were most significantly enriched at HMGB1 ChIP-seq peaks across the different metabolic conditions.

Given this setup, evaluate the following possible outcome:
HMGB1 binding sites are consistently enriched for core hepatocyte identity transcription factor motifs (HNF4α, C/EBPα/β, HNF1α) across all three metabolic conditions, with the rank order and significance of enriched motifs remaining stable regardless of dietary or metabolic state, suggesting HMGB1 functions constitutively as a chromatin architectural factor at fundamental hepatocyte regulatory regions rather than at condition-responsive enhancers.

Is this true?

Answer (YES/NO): NO